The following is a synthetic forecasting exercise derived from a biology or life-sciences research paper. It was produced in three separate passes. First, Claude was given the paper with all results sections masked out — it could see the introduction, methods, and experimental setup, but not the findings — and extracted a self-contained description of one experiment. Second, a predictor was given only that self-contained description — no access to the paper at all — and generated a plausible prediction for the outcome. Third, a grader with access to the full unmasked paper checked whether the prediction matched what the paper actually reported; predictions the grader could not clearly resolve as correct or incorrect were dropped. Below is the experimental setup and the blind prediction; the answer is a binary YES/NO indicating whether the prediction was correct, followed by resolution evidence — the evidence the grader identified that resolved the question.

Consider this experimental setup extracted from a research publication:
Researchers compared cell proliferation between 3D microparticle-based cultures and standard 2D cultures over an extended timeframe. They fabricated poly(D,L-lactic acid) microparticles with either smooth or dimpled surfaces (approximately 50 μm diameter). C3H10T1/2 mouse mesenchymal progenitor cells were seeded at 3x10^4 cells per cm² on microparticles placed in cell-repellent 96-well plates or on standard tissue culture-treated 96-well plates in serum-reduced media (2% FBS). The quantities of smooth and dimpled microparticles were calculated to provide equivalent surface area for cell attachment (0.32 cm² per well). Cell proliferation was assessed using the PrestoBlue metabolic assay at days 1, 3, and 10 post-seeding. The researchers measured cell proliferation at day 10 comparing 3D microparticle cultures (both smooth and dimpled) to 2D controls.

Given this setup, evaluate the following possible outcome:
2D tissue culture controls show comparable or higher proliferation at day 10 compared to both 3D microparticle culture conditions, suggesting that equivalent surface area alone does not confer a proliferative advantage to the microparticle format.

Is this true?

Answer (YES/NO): YES